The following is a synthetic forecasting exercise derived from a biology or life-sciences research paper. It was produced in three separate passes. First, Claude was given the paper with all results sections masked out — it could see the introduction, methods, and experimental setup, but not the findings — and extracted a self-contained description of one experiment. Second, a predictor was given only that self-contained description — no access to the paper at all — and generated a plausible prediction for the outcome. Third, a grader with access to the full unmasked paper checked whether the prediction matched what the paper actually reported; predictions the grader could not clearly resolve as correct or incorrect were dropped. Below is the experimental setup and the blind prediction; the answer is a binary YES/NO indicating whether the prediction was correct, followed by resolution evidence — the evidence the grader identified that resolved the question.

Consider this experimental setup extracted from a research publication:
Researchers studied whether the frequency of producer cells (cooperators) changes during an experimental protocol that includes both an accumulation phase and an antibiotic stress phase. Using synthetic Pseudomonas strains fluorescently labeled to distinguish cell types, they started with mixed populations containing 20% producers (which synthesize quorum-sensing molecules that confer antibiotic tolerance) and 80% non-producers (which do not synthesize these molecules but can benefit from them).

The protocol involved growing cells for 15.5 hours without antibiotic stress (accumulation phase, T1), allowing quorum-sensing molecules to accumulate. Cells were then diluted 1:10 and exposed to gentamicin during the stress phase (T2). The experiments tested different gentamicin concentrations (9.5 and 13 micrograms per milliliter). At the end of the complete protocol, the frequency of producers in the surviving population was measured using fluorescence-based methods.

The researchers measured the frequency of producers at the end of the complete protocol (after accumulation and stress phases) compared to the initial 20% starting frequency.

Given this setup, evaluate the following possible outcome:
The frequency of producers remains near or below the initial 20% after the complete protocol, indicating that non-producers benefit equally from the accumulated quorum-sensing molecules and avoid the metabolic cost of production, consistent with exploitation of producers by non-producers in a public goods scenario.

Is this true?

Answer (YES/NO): YES